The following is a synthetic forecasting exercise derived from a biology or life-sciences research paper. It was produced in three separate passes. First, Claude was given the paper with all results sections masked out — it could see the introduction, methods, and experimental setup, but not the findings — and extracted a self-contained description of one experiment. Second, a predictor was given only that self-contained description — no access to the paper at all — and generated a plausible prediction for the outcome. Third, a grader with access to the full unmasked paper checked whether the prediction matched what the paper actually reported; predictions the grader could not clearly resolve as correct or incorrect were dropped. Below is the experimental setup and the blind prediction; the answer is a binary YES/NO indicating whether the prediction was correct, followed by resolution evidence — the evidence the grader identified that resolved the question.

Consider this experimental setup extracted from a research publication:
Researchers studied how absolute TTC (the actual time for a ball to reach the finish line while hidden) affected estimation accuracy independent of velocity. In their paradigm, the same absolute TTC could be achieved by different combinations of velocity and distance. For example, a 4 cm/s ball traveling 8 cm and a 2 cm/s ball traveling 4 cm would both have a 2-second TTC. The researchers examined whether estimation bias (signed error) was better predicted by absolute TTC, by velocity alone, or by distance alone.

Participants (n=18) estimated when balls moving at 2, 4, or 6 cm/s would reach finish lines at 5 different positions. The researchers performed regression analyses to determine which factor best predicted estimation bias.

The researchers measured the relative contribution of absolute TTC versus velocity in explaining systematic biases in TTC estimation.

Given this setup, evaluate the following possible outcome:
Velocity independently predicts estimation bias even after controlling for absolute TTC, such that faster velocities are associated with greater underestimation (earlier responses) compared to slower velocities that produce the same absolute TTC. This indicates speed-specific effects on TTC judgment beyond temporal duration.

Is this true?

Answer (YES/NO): NO